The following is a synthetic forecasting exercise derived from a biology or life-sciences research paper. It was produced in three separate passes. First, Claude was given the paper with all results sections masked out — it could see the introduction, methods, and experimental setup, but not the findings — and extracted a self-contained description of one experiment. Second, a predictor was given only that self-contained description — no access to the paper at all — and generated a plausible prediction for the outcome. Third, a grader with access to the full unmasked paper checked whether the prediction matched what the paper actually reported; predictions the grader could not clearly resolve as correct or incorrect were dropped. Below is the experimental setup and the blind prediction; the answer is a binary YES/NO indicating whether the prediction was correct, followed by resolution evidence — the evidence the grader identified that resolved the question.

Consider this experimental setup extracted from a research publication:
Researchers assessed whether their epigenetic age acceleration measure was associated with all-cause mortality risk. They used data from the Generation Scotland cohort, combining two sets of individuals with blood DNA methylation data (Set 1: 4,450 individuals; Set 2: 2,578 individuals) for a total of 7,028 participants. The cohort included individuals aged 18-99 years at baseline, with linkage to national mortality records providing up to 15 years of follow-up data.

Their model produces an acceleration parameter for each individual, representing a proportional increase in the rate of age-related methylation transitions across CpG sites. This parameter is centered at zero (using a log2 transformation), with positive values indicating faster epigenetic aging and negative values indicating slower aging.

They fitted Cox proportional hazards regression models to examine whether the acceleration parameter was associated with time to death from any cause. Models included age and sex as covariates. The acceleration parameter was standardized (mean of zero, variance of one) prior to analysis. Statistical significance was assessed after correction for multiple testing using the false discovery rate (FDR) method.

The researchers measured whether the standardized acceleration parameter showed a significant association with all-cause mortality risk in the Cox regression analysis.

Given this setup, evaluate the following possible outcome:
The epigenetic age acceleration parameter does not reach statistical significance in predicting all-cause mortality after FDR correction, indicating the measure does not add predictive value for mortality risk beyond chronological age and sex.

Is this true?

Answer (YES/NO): NO